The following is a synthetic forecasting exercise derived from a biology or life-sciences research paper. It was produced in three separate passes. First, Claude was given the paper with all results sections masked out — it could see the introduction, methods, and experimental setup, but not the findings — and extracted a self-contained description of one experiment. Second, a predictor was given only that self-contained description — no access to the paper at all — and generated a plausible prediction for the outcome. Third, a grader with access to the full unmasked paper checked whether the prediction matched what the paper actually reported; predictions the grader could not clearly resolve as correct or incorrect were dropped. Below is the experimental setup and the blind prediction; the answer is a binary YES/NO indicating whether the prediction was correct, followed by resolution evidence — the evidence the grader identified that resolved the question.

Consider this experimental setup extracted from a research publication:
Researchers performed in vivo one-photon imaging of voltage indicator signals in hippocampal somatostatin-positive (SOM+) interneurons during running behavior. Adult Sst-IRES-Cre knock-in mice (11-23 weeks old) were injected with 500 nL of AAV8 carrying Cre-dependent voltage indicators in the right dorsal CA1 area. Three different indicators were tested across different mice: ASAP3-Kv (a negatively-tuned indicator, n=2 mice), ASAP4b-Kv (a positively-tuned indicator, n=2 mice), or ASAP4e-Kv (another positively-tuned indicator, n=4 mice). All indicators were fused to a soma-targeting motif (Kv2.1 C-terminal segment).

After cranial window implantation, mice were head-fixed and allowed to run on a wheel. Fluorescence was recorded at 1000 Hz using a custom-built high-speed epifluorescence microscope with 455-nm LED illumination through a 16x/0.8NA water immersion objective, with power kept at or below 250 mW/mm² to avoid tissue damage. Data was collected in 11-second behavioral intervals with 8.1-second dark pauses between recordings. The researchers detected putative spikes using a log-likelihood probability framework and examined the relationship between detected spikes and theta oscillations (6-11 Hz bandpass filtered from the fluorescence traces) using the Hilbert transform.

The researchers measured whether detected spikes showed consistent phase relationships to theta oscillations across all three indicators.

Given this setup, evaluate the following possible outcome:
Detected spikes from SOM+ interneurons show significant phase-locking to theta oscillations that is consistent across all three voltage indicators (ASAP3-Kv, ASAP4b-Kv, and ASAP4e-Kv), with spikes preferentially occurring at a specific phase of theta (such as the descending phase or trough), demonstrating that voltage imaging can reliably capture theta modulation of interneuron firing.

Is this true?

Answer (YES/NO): NO